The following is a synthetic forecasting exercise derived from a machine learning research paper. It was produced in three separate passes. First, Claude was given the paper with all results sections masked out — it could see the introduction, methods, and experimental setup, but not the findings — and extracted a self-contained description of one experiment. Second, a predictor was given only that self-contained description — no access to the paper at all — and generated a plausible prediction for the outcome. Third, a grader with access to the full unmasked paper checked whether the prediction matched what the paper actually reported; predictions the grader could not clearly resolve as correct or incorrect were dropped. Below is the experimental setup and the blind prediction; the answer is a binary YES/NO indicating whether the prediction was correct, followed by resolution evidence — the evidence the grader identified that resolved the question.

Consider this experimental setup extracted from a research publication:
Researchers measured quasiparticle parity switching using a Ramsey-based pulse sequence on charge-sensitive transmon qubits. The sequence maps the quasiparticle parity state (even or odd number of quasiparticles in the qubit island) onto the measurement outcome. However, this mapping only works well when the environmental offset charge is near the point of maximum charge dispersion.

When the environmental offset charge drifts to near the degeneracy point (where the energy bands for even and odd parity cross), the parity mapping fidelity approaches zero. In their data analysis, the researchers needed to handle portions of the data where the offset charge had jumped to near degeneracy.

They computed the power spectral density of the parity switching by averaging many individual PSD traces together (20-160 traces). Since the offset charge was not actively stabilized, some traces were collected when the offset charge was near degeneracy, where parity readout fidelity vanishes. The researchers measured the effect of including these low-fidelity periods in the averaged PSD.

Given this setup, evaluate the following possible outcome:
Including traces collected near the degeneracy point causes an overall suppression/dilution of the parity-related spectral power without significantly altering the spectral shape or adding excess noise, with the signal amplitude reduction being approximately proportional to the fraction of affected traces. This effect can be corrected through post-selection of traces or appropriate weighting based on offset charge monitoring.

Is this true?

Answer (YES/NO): NO